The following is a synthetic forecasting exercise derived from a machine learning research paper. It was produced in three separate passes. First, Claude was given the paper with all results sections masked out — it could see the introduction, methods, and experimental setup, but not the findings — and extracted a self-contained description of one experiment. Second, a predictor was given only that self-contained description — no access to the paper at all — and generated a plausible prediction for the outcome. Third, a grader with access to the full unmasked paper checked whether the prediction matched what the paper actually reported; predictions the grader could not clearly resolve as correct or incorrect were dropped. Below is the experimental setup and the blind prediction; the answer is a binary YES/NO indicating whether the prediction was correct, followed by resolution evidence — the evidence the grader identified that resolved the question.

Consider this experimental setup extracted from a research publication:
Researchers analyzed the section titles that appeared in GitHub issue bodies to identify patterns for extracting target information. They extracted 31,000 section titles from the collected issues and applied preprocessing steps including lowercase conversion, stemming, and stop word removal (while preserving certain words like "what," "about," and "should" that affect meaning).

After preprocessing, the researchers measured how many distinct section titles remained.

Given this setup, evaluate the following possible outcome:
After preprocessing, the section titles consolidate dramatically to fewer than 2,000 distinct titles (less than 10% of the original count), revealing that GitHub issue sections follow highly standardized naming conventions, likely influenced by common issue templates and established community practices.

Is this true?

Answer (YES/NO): NO